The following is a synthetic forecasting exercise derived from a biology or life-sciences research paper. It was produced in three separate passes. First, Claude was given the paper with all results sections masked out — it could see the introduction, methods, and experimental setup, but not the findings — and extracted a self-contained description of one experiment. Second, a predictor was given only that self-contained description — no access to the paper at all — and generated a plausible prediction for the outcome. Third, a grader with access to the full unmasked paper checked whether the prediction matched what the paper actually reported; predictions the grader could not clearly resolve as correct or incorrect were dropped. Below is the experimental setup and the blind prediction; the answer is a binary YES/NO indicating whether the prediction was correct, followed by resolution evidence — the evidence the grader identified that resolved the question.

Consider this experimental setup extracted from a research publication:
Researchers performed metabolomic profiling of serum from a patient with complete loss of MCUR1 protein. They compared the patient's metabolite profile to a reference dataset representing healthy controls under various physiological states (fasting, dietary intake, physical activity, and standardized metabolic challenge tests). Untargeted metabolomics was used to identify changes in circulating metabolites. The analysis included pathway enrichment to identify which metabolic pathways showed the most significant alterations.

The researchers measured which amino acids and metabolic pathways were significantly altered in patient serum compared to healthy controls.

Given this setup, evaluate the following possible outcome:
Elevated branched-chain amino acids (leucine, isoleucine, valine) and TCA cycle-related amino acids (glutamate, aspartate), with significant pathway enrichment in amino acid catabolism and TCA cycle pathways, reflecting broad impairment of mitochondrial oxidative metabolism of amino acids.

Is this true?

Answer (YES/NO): NO